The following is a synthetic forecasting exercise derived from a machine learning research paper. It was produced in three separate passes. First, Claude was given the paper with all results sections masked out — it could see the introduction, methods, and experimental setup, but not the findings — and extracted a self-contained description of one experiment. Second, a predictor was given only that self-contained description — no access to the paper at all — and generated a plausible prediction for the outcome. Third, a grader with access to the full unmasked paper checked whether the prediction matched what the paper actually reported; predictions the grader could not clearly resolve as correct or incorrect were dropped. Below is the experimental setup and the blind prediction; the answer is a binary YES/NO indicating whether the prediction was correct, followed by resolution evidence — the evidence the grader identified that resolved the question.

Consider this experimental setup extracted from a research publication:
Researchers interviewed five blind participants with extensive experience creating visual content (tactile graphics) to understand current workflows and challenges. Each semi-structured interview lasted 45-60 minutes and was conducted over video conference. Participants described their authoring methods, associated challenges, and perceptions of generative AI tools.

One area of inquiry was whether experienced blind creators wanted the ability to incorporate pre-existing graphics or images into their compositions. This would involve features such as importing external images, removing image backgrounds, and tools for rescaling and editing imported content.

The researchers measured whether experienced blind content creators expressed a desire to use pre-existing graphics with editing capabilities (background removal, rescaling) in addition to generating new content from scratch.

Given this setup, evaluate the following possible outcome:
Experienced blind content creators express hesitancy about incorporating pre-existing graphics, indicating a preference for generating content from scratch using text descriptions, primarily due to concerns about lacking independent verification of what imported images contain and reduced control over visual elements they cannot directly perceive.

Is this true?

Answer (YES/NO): NO